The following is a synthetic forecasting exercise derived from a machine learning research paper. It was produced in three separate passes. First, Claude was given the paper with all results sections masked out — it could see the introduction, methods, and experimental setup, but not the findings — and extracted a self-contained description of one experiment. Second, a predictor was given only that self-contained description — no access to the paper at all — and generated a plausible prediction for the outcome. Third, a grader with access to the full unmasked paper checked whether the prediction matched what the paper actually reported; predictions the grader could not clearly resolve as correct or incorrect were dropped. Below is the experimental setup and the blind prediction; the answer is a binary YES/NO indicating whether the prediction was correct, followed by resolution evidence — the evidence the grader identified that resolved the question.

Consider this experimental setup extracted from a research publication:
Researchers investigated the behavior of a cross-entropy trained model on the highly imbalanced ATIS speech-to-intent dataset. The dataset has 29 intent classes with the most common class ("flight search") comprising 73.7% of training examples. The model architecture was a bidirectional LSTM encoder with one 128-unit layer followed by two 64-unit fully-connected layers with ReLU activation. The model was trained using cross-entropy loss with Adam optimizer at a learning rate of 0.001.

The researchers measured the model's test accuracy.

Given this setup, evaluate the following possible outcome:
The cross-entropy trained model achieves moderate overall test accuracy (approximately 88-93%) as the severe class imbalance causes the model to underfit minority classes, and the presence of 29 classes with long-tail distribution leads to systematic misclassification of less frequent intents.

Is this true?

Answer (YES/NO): NO